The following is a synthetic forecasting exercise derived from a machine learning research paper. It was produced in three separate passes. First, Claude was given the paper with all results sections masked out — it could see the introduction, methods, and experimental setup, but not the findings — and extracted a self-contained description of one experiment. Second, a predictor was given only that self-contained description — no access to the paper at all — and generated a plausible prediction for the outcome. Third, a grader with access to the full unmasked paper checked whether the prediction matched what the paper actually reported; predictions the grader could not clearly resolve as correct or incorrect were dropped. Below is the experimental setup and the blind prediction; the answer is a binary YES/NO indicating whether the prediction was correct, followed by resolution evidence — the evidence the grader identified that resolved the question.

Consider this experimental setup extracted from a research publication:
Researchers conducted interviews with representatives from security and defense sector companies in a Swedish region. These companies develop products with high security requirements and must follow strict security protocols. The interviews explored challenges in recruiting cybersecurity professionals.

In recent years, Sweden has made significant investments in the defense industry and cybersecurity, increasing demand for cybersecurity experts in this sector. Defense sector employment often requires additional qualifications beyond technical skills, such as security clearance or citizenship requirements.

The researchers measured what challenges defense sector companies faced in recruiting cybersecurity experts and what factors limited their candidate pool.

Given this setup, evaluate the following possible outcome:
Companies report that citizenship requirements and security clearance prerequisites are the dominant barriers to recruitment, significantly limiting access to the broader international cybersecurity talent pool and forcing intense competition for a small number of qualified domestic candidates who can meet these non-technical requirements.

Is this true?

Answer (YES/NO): NO